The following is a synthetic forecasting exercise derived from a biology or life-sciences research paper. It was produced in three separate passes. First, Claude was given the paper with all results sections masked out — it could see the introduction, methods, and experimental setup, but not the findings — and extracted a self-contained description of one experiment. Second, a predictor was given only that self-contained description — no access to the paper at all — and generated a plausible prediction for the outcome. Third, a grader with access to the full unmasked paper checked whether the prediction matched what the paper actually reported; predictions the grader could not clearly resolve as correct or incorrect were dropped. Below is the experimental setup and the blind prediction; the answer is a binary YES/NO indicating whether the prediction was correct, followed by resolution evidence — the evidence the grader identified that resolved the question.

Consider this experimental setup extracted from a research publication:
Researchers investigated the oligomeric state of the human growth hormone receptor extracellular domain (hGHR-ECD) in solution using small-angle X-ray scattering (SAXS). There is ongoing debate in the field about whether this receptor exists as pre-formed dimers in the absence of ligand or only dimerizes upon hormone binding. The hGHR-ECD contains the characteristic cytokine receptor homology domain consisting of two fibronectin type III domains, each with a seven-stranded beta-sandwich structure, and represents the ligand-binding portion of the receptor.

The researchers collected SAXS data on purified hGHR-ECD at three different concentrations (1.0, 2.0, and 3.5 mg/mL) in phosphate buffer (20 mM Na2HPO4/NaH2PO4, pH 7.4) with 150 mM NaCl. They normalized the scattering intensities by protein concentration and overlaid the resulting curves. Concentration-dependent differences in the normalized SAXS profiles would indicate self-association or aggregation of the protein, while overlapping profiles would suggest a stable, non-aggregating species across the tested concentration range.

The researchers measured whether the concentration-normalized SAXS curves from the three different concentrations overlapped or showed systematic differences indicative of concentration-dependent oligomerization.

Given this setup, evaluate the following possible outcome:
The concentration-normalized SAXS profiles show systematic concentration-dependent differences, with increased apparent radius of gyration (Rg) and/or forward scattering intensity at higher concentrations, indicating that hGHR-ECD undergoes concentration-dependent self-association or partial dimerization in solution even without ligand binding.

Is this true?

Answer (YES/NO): NO